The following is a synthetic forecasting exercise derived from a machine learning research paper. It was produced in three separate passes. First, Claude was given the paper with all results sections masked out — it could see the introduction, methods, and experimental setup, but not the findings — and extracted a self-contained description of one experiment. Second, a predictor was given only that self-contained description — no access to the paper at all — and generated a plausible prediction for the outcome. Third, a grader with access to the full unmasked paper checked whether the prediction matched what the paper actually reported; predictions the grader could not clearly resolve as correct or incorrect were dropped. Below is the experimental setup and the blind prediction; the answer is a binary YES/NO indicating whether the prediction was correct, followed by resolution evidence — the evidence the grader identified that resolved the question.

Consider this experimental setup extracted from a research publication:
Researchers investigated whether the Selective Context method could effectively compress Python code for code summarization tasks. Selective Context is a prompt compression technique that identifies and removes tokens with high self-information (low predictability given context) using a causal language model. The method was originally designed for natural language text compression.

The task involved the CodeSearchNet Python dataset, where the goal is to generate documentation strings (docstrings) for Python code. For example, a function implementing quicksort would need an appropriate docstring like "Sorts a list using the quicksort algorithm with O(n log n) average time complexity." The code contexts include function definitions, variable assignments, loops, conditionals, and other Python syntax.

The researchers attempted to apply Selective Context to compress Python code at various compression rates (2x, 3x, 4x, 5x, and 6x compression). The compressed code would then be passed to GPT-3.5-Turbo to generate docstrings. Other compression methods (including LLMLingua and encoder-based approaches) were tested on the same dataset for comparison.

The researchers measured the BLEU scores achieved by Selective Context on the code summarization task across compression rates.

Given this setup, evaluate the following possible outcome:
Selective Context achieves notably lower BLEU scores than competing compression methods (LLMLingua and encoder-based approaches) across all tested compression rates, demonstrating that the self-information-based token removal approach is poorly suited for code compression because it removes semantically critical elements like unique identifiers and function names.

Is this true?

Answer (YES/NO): NO